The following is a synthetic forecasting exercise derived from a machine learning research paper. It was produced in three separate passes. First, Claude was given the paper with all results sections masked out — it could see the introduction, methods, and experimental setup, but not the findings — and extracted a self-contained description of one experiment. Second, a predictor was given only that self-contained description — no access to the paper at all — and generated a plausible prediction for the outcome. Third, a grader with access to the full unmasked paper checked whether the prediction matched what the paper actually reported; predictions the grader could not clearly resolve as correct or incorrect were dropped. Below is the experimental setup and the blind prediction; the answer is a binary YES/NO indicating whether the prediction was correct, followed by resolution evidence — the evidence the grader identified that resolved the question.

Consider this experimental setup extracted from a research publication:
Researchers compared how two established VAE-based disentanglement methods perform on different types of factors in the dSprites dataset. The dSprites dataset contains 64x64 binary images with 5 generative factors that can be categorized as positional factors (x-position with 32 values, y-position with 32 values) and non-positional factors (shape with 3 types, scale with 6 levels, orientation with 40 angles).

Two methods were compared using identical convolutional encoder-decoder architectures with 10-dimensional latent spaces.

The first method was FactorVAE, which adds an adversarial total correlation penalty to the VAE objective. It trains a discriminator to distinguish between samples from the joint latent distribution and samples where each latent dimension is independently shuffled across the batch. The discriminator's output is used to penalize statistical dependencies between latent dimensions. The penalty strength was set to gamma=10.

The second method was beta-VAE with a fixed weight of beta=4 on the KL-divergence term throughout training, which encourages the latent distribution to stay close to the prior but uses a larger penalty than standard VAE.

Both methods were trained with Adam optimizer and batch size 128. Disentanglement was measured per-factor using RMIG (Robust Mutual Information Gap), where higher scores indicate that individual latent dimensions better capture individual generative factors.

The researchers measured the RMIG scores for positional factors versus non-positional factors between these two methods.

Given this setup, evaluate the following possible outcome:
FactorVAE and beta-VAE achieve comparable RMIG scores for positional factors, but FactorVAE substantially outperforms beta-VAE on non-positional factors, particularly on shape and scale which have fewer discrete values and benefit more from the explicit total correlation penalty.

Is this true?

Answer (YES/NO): NO